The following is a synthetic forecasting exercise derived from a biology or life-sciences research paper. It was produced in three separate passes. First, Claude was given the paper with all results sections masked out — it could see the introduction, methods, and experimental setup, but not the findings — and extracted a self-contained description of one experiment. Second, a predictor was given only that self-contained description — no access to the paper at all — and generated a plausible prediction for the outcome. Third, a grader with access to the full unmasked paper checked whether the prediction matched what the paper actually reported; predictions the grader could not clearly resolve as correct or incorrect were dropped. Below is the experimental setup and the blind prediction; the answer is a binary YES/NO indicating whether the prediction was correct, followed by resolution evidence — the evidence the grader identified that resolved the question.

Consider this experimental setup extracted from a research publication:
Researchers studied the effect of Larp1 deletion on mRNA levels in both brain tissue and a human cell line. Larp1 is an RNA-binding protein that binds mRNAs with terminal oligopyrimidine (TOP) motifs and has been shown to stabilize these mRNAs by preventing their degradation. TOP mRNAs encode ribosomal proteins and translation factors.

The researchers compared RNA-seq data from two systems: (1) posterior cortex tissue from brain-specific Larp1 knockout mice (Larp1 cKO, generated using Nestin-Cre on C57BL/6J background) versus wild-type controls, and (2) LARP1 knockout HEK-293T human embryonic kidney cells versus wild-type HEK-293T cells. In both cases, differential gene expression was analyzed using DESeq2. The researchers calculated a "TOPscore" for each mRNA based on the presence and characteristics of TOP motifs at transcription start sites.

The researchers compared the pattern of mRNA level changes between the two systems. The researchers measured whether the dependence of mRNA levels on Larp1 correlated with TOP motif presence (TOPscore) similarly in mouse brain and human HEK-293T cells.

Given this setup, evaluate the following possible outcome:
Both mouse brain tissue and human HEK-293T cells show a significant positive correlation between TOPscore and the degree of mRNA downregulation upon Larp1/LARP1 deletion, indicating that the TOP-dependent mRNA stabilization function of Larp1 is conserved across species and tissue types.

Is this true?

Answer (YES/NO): YES